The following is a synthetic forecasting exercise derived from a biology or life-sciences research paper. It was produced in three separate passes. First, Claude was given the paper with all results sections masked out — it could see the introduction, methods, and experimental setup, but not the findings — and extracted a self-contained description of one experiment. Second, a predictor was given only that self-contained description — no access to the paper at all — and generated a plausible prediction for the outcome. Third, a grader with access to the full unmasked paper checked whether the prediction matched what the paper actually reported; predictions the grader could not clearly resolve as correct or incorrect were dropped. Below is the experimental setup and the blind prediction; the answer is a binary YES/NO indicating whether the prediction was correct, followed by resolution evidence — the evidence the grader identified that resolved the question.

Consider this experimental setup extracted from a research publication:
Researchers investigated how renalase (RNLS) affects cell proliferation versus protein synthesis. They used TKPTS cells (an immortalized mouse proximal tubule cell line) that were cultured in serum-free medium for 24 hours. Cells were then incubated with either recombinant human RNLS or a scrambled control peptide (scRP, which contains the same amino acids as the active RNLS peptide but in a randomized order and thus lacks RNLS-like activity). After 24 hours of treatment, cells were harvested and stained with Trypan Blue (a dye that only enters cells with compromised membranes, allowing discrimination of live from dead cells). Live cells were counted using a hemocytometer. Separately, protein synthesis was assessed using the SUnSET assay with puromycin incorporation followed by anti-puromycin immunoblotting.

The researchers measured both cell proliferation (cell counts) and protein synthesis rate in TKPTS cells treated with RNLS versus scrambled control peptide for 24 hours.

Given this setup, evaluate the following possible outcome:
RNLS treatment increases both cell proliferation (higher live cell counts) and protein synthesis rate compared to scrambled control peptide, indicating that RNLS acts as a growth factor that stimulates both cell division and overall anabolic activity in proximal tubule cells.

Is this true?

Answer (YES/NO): NO